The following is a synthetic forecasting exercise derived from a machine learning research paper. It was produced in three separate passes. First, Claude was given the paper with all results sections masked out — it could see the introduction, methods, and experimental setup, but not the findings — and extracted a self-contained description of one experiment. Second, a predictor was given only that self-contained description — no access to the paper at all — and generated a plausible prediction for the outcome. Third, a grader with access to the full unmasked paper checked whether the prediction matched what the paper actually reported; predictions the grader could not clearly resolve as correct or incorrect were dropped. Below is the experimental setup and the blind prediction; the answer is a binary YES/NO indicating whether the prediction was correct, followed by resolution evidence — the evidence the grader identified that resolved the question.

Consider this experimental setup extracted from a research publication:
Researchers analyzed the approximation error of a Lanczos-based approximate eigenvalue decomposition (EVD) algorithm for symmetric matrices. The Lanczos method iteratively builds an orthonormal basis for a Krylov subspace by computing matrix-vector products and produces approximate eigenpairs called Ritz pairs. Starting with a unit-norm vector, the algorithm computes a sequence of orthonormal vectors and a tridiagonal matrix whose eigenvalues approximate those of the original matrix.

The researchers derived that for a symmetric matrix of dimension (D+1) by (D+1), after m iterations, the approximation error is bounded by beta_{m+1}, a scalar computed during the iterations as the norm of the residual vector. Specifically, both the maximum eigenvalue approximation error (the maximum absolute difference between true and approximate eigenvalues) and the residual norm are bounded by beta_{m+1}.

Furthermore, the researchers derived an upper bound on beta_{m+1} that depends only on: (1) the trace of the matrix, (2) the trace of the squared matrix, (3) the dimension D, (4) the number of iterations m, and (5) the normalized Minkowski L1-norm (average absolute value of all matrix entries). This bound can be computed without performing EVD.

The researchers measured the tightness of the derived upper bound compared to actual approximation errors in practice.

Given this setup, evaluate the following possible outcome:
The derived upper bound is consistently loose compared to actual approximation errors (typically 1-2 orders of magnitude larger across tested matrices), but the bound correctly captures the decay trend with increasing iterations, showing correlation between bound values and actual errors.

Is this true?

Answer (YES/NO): NO